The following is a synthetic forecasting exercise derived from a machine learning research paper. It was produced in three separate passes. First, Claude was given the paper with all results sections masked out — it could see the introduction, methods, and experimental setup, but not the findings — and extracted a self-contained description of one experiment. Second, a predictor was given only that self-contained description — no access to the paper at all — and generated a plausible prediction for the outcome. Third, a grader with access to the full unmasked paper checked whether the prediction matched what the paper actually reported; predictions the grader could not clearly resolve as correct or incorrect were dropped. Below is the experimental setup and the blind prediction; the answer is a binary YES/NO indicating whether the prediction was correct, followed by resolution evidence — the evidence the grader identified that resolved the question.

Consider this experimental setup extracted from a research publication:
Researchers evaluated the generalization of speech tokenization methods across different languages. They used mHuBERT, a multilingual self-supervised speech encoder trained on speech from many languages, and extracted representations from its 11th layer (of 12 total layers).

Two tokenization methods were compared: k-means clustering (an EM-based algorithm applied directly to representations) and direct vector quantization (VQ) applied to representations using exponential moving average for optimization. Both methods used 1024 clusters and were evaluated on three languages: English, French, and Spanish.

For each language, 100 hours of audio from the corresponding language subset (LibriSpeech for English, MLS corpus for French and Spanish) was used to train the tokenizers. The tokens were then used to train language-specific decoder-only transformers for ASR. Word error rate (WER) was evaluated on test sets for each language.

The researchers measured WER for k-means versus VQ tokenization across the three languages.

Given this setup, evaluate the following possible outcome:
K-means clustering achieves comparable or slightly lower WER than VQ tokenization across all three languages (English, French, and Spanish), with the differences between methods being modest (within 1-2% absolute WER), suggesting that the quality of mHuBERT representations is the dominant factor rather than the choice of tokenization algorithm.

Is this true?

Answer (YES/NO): NO